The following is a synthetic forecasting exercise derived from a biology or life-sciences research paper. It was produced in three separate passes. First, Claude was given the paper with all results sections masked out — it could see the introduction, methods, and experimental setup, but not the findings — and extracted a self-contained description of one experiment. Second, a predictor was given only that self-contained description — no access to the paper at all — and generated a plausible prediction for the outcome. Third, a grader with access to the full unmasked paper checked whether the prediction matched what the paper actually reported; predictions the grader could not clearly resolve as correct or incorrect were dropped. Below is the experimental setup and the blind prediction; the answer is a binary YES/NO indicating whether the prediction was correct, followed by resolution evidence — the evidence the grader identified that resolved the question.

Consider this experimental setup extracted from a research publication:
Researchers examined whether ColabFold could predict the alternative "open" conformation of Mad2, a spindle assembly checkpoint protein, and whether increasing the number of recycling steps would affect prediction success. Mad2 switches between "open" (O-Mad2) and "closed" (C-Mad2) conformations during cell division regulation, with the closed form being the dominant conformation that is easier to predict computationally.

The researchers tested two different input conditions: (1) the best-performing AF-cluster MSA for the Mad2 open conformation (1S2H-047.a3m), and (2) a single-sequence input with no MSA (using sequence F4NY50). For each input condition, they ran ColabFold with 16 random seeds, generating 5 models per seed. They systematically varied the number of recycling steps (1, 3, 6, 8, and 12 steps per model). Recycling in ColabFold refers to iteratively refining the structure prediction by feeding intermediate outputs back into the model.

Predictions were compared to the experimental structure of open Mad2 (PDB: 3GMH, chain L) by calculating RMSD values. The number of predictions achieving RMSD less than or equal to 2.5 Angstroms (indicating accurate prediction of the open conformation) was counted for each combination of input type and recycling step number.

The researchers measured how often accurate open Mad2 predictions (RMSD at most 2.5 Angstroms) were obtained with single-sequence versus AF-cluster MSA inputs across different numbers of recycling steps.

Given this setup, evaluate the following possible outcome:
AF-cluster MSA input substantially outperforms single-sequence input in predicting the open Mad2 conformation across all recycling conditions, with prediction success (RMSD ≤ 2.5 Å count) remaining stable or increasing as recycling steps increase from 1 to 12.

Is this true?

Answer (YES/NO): NO